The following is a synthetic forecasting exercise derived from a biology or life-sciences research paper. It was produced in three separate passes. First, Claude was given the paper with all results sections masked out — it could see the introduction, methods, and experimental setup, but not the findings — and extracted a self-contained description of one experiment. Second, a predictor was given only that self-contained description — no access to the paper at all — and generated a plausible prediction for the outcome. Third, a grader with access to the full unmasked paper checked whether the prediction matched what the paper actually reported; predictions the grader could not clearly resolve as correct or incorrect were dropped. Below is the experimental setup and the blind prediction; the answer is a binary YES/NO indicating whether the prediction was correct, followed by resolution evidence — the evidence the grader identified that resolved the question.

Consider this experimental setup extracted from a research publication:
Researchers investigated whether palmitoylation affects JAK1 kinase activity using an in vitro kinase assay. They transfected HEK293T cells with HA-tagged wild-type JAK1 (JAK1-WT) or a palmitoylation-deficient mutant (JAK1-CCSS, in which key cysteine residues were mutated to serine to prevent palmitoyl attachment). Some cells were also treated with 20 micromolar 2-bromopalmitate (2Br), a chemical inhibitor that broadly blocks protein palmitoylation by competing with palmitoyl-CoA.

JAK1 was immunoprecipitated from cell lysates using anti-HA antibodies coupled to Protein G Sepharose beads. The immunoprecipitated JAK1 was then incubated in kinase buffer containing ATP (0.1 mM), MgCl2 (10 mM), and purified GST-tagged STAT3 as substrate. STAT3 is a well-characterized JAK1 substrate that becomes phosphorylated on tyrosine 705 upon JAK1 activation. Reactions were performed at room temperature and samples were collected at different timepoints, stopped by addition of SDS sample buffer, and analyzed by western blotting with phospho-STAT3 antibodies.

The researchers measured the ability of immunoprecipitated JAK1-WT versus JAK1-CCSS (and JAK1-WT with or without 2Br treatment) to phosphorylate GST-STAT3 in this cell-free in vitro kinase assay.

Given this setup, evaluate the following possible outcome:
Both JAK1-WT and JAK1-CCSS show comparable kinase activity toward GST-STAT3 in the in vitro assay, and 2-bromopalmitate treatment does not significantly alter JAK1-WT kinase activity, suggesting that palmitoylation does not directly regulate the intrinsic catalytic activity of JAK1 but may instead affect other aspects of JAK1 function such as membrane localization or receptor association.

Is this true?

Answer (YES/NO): NO